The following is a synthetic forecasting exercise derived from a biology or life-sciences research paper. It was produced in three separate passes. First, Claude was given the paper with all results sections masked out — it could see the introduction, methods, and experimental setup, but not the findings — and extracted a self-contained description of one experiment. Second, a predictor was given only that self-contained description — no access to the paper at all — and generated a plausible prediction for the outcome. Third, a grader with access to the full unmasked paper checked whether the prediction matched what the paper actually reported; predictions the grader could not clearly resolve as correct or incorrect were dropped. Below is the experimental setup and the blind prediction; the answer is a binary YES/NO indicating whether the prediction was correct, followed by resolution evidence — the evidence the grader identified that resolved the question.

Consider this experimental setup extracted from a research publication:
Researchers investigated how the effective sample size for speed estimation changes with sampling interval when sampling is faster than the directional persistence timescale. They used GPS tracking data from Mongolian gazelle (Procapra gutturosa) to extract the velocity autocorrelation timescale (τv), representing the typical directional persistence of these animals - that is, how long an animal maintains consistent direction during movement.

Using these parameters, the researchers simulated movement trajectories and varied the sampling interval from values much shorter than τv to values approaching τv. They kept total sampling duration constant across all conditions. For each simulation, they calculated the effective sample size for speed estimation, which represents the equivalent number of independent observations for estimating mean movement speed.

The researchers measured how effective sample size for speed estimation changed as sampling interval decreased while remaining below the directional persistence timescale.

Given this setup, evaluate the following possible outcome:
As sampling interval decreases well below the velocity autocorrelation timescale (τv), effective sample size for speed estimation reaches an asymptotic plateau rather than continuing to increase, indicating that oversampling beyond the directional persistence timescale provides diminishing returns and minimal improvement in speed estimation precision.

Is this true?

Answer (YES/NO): YES